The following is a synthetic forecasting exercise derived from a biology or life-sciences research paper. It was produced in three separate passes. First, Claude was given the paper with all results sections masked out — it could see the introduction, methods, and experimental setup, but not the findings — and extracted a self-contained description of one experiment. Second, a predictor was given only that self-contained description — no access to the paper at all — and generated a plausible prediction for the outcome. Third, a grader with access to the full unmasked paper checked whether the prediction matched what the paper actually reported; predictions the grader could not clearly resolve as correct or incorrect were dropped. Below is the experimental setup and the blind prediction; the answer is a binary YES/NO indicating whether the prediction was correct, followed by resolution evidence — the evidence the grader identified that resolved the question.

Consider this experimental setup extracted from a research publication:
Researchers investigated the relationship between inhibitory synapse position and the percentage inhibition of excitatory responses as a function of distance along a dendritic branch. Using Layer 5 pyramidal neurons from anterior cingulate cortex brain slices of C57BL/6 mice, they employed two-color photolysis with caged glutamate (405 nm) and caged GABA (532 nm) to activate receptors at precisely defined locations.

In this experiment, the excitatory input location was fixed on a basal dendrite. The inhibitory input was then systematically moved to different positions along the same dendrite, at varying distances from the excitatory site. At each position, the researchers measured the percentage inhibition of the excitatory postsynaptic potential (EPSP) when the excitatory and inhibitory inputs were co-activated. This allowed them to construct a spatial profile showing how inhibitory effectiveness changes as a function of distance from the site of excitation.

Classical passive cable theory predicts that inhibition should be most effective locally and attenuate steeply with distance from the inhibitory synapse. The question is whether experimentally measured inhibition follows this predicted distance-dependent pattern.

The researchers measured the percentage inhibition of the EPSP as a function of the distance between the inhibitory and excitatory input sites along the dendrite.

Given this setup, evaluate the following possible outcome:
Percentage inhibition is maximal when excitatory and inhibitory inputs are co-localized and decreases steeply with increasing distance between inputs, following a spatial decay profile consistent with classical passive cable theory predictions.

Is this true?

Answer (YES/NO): NO